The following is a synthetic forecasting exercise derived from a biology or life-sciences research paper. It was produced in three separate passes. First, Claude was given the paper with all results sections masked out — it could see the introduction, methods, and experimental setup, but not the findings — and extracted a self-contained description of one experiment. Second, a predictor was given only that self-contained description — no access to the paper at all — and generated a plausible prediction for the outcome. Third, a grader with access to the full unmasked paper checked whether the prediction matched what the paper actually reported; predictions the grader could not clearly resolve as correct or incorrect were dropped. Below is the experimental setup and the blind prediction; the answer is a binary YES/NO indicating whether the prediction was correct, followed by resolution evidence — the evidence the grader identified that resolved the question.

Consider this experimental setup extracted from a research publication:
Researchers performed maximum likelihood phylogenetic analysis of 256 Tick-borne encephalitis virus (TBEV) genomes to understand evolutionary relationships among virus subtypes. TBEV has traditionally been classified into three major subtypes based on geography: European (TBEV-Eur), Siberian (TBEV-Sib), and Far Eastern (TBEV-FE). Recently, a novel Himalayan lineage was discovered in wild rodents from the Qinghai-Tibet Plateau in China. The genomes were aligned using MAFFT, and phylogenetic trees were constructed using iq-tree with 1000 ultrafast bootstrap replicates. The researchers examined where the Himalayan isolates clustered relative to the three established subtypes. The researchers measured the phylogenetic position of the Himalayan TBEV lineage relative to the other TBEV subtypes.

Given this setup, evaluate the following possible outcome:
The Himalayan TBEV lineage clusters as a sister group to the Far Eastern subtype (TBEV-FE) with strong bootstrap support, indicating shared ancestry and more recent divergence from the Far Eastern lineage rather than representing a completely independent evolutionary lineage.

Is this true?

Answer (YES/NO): NO